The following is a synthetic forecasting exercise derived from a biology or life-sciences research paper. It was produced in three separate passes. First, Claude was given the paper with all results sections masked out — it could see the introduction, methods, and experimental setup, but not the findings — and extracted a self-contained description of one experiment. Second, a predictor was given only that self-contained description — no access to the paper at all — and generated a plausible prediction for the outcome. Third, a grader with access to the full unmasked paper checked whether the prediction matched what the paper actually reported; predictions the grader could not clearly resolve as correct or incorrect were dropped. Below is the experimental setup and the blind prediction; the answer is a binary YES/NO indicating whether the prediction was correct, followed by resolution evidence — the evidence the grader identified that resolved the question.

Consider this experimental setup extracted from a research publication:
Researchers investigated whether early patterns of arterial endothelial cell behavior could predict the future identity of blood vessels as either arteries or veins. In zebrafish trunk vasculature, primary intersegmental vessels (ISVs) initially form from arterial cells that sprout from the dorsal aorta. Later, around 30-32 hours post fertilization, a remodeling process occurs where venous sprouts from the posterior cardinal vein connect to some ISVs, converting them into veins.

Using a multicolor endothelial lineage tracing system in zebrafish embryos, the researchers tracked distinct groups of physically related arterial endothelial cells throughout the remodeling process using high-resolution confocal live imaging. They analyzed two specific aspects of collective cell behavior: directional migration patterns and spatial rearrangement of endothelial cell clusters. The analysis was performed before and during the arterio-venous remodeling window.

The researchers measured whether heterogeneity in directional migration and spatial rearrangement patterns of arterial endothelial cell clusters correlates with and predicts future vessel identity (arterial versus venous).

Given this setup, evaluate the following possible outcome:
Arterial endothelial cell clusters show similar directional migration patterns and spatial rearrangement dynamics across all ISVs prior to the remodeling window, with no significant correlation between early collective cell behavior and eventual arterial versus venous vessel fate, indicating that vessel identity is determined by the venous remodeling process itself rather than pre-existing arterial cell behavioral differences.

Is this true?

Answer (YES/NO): NO